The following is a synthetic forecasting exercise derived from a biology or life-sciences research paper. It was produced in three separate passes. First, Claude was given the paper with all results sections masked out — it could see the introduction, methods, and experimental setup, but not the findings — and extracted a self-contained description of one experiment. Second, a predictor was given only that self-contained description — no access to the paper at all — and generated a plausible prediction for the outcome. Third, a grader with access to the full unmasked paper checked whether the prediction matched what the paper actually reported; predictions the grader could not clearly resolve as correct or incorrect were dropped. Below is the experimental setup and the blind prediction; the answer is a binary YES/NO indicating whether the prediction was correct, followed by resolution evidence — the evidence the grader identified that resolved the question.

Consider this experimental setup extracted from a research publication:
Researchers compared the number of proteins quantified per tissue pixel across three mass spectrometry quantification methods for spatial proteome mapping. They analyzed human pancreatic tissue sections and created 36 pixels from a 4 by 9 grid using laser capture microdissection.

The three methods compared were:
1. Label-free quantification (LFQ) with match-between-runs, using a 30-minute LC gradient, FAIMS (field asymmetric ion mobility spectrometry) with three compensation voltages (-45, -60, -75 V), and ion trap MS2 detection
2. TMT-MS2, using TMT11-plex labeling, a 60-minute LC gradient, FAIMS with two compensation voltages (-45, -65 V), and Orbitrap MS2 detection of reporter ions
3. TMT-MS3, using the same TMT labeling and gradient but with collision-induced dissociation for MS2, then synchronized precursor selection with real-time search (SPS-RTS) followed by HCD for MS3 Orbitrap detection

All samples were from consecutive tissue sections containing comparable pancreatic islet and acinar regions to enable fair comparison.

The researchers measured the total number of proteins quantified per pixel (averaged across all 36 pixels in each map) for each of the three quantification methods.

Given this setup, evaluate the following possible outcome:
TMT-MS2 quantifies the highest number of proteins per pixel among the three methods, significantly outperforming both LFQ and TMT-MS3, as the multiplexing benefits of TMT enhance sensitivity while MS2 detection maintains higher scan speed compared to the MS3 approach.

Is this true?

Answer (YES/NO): NO